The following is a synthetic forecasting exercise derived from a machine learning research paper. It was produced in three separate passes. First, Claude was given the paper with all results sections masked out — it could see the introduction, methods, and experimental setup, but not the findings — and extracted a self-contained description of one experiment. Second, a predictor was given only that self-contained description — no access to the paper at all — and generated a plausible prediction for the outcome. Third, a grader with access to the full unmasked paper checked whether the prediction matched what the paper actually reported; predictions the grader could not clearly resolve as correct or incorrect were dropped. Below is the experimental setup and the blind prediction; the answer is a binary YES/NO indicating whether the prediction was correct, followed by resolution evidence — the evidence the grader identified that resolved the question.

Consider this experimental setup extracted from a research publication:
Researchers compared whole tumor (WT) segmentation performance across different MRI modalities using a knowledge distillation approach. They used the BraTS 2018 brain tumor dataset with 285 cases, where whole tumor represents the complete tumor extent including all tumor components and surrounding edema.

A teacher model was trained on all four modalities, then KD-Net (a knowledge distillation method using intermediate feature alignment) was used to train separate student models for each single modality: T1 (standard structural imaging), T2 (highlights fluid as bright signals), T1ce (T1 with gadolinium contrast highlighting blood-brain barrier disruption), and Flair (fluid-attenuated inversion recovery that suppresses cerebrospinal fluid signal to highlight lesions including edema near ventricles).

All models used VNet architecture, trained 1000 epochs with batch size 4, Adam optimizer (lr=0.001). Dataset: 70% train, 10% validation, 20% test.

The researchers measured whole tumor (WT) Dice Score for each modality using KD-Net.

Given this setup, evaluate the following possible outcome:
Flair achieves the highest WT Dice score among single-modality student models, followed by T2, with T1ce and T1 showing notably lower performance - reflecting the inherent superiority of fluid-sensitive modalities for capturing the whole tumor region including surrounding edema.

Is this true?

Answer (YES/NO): YES